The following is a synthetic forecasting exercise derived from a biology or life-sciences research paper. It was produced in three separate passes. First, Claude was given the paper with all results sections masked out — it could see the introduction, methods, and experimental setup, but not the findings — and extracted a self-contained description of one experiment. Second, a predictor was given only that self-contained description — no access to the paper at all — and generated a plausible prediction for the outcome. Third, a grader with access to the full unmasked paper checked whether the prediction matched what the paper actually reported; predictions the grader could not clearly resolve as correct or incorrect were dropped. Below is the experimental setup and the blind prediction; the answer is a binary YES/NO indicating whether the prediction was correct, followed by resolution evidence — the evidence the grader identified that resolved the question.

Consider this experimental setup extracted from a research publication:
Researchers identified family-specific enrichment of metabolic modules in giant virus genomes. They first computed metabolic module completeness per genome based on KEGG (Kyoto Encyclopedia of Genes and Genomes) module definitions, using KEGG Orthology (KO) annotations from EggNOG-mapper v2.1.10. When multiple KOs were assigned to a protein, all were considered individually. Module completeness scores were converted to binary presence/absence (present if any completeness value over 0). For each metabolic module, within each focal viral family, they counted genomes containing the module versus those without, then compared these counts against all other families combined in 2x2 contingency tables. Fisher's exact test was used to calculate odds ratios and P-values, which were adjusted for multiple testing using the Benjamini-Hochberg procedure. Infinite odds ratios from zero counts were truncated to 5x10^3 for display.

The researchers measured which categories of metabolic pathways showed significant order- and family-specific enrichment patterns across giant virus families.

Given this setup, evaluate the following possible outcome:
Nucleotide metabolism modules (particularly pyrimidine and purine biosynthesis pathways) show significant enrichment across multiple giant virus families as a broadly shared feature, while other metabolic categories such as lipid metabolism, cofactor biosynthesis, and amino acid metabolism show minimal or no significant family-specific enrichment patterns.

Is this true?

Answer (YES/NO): NO